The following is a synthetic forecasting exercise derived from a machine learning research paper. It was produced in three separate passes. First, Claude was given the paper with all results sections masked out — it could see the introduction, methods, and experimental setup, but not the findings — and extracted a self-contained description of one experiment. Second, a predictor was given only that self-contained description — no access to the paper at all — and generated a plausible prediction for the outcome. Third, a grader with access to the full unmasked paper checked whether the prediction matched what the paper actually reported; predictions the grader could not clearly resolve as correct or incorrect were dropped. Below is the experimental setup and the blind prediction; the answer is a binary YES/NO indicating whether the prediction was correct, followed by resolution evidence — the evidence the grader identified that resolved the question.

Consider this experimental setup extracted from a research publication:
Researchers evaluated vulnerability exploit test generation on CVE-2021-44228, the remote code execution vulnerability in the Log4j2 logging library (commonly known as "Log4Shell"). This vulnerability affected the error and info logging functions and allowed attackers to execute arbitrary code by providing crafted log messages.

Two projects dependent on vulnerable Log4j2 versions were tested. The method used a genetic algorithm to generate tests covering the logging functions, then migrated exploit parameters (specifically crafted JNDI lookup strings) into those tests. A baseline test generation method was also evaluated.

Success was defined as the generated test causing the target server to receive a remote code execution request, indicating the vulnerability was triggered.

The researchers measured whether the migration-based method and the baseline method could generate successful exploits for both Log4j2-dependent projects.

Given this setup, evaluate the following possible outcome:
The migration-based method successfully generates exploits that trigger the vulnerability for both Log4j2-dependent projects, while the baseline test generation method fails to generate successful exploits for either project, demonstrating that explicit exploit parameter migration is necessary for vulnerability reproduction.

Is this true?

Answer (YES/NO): NO